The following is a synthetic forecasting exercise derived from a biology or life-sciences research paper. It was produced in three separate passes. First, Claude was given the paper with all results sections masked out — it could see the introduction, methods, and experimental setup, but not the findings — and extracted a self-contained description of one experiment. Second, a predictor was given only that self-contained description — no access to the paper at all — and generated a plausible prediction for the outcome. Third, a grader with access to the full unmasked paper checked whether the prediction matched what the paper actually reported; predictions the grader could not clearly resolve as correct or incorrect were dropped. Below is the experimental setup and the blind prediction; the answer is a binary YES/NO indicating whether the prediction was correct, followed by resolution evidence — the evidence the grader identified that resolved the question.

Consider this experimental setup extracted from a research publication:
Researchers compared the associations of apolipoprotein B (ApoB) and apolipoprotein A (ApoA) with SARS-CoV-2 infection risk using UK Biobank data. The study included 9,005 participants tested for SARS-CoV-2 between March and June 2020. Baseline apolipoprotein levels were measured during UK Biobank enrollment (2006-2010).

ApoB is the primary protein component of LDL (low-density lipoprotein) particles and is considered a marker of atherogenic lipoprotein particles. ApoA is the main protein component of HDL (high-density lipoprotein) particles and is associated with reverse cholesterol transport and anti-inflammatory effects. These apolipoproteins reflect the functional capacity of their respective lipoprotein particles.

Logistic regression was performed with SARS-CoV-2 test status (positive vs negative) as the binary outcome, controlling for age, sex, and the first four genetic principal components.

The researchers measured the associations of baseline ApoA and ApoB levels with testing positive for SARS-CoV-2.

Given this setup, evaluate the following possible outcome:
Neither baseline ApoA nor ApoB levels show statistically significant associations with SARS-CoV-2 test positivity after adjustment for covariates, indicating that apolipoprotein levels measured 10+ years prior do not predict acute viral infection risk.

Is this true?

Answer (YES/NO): NO